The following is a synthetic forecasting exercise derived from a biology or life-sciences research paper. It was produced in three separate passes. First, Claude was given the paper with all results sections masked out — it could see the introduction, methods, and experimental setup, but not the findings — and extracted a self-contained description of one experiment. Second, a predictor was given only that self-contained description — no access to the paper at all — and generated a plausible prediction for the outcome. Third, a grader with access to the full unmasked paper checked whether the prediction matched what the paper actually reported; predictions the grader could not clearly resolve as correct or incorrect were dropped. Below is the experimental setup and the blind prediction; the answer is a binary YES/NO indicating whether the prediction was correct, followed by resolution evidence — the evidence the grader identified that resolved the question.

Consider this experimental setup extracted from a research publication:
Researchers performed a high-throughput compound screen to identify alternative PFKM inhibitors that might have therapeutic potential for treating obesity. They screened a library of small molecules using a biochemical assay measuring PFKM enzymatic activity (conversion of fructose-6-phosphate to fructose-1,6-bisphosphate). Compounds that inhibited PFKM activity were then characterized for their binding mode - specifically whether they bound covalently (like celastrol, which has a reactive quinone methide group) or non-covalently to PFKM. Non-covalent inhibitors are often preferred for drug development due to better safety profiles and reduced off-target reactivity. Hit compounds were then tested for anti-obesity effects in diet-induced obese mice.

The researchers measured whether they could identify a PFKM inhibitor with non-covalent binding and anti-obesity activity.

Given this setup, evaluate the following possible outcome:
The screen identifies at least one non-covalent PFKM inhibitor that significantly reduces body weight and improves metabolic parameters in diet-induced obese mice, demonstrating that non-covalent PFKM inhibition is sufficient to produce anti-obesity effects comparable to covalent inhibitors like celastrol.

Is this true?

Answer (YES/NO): YES